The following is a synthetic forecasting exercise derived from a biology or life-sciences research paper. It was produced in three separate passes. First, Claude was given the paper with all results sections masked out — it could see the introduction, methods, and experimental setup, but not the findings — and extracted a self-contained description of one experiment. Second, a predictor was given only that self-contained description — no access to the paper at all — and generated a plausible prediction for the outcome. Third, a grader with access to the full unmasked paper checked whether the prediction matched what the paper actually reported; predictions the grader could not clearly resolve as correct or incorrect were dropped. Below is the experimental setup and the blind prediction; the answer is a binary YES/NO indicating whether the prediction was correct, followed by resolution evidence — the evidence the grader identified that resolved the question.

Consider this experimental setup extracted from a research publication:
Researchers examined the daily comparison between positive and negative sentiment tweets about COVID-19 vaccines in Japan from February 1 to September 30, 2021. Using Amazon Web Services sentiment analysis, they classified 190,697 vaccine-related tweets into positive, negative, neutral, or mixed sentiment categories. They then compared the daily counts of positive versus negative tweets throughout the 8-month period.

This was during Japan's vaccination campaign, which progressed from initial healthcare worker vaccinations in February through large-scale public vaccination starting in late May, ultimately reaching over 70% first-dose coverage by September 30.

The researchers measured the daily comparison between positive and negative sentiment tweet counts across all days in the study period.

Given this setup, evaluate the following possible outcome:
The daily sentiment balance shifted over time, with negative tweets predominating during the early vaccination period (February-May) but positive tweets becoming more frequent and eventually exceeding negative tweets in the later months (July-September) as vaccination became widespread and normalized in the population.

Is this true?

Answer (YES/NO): NO